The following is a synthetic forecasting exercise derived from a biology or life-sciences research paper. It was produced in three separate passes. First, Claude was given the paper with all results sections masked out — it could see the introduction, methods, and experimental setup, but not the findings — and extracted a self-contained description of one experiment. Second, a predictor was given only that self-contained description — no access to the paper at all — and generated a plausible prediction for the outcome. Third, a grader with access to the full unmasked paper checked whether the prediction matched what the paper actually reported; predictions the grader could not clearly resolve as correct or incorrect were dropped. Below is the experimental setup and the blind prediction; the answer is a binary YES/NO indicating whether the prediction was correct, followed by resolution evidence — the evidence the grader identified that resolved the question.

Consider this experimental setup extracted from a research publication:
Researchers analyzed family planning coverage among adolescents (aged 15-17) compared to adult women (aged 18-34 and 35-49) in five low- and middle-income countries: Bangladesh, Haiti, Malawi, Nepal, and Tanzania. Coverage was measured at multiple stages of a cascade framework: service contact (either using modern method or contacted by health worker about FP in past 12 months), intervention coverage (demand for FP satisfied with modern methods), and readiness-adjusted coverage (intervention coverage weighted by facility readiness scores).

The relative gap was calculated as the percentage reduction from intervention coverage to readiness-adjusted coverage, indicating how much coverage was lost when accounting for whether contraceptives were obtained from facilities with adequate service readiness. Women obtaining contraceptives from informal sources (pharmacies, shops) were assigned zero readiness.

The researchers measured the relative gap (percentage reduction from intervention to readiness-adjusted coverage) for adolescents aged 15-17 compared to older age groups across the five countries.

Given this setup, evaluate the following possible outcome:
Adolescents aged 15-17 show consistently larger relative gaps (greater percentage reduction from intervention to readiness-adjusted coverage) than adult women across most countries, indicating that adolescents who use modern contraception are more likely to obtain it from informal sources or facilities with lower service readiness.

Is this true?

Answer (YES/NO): YES